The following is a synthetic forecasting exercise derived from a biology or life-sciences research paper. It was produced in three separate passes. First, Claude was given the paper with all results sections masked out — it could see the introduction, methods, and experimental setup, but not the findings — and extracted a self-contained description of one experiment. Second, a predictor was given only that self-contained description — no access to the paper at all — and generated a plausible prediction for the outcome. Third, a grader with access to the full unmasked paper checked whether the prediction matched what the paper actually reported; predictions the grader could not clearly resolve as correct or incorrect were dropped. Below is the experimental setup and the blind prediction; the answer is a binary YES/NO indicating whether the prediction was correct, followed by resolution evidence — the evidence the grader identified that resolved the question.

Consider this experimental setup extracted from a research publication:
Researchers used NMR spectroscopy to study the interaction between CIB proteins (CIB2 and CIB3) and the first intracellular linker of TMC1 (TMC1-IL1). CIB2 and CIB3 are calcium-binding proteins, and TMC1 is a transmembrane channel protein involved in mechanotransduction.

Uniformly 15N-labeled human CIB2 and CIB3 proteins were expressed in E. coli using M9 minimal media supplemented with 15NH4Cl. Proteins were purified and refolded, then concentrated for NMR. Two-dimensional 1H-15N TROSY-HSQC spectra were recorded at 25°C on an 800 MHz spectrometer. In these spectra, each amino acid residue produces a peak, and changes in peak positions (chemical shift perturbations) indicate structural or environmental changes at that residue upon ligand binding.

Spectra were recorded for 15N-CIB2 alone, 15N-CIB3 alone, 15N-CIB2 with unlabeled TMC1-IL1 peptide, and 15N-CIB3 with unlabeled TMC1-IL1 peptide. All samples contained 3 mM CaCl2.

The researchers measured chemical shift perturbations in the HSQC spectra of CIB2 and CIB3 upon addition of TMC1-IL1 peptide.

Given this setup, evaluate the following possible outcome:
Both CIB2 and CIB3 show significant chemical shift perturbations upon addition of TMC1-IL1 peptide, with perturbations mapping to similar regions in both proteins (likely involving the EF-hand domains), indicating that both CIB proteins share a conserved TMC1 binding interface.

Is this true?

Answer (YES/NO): YES